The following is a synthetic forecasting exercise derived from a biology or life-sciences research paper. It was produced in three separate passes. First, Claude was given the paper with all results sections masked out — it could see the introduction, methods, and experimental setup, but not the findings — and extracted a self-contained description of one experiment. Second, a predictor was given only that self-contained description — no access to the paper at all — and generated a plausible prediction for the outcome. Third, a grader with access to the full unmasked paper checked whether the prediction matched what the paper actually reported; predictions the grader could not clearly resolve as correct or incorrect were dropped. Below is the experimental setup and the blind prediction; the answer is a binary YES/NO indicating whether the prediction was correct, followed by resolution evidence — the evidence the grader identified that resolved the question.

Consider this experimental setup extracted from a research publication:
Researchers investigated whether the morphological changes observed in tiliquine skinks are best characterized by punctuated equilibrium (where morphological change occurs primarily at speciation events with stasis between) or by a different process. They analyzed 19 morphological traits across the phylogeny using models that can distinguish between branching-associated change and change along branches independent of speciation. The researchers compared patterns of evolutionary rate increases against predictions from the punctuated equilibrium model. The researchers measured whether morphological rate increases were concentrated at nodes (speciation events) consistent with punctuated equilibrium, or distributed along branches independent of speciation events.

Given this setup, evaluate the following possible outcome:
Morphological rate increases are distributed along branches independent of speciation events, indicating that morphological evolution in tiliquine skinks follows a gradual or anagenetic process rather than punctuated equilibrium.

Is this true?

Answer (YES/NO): NO